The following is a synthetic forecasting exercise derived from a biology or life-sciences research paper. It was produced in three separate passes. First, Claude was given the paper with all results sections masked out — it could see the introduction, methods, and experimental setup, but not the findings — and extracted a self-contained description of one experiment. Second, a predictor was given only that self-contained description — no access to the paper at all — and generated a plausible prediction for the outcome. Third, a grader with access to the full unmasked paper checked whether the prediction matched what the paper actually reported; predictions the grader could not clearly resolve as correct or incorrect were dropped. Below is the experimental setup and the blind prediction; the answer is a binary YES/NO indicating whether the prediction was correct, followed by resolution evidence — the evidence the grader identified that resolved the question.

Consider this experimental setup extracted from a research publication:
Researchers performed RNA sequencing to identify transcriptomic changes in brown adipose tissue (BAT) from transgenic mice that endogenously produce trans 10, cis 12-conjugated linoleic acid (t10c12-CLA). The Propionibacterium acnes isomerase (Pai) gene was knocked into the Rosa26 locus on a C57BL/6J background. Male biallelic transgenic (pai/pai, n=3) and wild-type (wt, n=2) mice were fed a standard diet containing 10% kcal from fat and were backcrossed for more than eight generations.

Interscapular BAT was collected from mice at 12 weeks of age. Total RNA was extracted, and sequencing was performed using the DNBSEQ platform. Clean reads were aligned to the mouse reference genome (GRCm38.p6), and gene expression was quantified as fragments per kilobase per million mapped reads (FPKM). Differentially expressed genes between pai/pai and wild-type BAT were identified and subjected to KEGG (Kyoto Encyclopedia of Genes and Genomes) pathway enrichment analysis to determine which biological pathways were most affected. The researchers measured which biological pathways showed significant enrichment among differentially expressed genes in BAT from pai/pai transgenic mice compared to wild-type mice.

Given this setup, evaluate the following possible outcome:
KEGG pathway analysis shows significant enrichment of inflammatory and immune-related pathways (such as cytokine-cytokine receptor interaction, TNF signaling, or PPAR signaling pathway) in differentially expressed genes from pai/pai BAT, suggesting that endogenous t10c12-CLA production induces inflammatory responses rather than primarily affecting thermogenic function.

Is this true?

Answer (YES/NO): NO